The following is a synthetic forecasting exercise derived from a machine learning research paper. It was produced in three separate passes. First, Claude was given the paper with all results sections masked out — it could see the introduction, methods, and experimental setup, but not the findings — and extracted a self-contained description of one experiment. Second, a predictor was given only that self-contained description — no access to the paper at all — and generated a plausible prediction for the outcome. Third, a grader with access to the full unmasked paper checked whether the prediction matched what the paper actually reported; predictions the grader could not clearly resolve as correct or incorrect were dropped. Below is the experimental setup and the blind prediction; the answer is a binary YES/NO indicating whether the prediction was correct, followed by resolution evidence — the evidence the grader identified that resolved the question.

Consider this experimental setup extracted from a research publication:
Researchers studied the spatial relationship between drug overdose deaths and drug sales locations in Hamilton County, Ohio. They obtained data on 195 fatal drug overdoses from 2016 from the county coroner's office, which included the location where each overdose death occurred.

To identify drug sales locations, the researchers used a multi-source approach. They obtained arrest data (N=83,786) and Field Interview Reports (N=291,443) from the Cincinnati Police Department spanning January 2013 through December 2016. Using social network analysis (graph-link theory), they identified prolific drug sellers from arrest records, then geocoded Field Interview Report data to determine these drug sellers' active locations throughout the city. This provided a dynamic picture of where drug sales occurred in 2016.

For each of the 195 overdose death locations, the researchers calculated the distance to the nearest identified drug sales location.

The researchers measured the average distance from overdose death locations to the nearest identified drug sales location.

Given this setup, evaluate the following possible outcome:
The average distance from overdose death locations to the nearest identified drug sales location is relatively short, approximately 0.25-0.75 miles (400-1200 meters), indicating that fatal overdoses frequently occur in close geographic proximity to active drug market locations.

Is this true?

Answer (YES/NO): YES